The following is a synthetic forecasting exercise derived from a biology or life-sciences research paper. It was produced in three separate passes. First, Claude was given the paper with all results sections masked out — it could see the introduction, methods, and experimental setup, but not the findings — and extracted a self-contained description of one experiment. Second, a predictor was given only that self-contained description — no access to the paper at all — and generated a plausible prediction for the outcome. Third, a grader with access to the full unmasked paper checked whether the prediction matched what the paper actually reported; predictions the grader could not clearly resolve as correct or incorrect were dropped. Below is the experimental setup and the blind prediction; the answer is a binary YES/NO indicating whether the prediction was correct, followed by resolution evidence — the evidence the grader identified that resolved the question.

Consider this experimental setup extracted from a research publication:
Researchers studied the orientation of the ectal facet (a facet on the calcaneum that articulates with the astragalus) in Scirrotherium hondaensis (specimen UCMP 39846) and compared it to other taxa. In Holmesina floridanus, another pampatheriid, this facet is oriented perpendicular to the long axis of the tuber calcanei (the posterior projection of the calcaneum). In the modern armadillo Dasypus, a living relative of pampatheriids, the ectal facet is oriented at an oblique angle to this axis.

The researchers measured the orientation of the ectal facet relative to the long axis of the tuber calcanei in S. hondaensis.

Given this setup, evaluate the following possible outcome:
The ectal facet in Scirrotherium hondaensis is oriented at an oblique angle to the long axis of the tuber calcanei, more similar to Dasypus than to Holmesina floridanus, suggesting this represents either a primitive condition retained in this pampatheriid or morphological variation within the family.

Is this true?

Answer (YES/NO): YES